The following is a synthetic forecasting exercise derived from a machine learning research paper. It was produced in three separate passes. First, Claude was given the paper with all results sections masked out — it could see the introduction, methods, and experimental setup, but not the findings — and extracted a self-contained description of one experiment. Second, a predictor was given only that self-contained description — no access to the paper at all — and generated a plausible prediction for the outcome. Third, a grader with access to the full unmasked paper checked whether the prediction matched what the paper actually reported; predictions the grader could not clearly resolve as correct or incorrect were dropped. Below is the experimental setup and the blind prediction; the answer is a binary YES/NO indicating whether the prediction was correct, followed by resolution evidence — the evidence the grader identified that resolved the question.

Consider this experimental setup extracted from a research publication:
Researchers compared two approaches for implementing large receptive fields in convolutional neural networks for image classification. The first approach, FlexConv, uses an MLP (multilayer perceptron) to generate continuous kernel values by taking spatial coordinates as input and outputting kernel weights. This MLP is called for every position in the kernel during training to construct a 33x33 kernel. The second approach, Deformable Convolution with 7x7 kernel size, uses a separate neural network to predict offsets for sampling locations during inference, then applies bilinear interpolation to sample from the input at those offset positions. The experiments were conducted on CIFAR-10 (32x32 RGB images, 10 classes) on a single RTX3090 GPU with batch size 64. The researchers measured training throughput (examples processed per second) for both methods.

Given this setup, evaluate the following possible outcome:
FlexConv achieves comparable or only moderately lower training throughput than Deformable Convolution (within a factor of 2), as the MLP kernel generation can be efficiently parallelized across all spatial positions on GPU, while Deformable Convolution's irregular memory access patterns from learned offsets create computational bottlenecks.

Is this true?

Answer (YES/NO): NO